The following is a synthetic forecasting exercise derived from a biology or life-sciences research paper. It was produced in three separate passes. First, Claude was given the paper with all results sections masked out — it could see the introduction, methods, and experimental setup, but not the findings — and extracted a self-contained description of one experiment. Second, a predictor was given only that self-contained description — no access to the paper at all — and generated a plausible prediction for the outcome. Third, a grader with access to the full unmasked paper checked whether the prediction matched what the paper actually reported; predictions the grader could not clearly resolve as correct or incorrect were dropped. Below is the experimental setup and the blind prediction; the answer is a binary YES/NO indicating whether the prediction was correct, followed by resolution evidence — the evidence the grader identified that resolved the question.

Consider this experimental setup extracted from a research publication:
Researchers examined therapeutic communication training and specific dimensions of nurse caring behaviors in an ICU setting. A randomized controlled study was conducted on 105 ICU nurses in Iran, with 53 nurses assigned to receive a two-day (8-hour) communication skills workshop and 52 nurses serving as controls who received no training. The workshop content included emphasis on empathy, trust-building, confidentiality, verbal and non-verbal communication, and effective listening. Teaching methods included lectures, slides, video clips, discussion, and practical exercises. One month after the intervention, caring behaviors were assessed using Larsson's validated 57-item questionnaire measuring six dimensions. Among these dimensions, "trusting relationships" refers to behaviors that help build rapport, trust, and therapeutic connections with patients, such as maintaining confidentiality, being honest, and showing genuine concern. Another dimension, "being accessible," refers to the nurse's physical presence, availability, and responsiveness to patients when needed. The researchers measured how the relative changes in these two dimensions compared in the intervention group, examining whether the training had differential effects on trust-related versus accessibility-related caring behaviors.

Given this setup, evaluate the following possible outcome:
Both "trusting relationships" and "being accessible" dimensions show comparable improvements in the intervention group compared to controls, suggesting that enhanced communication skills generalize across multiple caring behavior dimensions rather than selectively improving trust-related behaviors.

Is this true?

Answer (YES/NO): NO